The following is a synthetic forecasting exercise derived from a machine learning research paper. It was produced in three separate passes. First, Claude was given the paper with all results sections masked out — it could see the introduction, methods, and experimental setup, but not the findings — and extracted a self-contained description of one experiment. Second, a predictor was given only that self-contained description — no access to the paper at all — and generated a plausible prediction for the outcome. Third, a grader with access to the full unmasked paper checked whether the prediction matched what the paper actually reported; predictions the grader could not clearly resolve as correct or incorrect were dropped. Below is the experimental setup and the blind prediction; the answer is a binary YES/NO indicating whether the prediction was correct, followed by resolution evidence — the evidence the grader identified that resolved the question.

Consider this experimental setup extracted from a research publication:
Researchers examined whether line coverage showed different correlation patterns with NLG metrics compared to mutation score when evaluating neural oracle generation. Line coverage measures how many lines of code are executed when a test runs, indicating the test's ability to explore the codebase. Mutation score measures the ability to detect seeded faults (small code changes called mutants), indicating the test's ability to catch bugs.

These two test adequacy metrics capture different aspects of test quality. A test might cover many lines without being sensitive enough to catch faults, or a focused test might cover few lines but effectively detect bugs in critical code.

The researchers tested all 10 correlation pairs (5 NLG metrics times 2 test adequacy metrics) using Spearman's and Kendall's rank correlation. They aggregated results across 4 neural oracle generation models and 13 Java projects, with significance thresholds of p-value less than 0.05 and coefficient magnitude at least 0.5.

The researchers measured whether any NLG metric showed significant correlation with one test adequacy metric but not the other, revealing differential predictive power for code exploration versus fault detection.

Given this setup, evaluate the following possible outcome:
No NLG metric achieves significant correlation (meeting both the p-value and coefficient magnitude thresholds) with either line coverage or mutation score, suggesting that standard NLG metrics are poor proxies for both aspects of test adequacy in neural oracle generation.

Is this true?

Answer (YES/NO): YES